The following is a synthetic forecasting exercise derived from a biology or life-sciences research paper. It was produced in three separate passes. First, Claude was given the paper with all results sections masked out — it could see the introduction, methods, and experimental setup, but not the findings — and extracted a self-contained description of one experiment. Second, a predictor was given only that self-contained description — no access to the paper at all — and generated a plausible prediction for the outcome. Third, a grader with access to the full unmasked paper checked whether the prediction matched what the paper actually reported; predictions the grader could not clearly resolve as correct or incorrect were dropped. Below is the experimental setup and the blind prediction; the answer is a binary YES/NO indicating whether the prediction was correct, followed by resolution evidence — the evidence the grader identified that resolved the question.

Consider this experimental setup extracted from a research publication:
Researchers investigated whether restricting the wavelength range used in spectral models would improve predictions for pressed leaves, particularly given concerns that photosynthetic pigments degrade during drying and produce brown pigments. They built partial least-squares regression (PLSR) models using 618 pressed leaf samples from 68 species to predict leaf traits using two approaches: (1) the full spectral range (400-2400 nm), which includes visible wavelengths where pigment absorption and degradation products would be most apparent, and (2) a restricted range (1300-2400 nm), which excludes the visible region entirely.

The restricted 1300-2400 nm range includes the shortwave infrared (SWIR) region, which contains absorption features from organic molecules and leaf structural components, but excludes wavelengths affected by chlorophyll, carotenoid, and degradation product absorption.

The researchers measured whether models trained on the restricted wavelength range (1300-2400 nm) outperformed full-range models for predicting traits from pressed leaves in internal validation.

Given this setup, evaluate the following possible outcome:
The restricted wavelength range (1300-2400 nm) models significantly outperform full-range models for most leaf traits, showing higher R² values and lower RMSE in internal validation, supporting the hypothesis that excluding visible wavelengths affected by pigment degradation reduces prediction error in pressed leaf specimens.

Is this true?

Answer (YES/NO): NO